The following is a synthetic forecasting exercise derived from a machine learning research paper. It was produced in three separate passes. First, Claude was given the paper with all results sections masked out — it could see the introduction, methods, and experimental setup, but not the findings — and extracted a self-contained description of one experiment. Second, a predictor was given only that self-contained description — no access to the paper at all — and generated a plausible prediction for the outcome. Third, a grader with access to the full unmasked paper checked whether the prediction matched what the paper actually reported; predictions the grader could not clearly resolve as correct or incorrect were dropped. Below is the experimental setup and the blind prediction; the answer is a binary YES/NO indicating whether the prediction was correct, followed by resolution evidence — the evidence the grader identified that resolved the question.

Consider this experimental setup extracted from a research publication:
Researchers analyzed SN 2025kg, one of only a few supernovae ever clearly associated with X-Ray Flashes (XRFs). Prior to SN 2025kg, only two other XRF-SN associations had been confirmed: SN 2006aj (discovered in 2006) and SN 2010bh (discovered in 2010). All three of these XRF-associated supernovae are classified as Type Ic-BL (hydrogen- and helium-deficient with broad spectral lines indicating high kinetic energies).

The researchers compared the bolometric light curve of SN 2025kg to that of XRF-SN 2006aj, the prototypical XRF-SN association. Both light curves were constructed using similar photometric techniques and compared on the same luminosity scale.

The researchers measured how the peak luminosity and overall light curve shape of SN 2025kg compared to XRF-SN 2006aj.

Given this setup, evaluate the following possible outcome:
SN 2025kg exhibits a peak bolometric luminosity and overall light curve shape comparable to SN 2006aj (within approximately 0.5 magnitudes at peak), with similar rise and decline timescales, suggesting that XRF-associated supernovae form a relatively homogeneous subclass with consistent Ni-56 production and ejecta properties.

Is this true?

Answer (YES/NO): NO